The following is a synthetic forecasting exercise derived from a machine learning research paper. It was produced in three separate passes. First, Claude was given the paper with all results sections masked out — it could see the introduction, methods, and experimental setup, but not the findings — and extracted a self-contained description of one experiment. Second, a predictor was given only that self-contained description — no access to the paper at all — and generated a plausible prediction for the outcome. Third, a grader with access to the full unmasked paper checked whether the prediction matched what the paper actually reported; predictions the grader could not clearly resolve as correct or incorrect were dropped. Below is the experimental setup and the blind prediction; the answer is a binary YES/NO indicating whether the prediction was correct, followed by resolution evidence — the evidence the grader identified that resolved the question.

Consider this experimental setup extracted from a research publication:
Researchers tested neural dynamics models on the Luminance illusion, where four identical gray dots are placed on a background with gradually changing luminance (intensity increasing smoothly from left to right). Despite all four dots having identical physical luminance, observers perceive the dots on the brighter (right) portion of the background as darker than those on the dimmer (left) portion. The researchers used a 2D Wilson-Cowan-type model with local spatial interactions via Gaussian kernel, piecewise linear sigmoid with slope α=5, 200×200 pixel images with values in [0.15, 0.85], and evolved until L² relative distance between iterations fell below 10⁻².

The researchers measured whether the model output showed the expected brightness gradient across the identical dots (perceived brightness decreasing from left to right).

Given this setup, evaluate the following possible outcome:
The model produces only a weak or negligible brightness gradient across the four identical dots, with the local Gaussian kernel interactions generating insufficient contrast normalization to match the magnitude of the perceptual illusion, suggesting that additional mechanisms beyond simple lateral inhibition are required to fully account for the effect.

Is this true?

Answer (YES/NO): NO